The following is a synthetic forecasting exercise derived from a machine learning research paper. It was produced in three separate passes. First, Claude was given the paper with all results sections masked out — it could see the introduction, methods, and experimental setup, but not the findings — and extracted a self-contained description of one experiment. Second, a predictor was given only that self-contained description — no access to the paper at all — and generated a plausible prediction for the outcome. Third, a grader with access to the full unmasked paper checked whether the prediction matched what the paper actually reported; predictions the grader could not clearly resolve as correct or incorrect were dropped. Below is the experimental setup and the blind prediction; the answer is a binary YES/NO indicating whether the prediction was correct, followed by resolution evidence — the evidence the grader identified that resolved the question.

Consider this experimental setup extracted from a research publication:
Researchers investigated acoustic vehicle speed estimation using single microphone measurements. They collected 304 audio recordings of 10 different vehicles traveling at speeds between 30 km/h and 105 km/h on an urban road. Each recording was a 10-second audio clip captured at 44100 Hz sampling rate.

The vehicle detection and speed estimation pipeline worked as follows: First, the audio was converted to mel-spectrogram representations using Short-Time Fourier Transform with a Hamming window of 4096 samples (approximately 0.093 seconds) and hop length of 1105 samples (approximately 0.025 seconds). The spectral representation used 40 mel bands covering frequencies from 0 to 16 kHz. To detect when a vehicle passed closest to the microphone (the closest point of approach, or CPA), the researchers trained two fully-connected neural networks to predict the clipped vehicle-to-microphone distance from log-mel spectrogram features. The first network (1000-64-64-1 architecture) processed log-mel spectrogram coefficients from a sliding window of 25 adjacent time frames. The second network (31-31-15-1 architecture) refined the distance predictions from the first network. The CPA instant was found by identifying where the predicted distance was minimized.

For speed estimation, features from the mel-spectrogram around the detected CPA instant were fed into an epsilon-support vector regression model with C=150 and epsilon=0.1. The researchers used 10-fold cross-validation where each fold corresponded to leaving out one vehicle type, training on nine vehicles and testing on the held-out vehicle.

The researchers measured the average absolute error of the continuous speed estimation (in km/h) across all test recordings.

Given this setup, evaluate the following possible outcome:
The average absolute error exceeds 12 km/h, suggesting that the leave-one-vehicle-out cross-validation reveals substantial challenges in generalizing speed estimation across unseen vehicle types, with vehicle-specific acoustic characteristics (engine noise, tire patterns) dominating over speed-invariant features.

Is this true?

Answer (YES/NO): NO